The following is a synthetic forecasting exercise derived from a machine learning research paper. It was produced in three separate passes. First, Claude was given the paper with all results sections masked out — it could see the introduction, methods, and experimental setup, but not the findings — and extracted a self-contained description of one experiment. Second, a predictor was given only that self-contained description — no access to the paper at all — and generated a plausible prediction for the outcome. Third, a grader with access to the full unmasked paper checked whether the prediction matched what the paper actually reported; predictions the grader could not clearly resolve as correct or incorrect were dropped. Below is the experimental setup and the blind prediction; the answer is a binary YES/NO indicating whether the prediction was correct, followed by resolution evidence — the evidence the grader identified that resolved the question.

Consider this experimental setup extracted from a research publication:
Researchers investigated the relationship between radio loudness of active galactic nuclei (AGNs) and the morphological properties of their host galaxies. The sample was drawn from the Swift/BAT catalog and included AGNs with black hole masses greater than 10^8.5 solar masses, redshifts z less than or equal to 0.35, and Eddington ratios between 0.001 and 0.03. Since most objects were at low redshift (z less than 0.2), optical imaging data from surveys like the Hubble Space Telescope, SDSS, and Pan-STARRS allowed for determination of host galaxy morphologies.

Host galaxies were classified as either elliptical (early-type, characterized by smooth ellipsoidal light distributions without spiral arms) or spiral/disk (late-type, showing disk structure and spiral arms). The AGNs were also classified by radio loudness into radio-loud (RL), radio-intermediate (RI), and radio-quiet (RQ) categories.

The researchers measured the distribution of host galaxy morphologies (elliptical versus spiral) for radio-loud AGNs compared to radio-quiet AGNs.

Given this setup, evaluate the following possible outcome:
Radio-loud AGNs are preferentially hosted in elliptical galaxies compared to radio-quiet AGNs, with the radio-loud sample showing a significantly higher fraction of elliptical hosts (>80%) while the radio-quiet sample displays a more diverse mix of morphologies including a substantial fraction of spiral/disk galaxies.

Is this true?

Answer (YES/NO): NO